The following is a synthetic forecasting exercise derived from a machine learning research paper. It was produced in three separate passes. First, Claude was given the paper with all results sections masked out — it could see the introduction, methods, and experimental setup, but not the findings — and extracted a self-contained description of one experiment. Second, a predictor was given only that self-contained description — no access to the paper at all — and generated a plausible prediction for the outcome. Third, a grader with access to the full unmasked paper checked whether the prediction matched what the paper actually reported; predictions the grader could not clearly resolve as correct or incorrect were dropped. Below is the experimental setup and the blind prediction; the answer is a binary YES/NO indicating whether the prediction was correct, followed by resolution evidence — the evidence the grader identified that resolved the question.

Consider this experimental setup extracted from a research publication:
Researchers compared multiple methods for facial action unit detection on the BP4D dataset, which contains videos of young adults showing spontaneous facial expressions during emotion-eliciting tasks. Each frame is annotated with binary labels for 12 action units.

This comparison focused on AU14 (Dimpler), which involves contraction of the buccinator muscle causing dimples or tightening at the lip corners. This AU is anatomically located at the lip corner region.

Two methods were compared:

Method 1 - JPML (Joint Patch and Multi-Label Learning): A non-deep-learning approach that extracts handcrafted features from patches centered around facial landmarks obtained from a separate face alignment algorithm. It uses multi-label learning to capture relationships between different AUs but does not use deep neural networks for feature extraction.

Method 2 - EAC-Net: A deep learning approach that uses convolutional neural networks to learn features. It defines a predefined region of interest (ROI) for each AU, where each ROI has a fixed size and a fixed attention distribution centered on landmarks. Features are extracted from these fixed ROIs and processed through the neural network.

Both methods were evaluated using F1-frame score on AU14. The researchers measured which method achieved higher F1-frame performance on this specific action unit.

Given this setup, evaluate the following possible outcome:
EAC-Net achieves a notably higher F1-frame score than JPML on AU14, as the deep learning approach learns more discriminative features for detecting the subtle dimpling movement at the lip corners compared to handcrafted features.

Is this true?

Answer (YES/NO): NO